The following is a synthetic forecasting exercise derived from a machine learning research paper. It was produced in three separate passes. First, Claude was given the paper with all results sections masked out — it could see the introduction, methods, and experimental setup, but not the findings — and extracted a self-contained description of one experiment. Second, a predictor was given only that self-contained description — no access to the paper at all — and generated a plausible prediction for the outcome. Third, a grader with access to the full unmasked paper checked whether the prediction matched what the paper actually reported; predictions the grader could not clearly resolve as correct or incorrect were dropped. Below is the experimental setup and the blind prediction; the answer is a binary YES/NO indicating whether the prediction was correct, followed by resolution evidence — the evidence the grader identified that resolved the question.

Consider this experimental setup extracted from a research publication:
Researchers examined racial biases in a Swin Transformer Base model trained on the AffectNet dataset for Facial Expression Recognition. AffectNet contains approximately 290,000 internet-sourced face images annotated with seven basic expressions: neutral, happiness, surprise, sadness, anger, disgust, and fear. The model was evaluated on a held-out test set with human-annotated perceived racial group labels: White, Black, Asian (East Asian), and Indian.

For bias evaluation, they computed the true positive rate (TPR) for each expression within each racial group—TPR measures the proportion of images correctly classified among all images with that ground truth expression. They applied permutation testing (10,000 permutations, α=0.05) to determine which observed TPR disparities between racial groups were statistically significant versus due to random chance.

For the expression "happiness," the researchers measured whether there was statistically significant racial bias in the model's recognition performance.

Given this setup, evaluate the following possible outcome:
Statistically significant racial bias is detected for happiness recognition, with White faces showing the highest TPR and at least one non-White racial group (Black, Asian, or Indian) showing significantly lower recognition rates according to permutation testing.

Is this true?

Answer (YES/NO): NO